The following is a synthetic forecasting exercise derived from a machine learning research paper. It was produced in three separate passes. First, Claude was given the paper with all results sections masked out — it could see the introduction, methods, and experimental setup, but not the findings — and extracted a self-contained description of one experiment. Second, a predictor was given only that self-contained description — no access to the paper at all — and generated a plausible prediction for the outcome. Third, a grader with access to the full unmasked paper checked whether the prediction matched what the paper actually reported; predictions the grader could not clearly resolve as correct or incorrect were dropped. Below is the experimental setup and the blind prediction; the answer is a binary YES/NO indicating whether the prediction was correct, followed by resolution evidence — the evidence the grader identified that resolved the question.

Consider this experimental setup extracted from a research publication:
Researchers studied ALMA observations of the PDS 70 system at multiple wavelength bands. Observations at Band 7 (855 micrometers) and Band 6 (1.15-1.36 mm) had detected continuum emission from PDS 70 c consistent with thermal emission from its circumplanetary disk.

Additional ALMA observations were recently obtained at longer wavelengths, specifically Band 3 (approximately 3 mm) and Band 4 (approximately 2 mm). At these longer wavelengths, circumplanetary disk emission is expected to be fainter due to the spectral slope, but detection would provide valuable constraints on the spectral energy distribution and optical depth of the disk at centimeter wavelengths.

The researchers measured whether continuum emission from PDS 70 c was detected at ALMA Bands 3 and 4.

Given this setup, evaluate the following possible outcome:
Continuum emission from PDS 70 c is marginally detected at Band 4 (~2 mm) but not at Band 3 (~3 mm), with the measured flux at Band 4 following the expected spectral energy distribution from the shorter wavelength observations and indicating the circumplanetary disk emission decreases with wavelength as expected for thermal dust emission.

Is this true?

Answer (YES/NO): NO